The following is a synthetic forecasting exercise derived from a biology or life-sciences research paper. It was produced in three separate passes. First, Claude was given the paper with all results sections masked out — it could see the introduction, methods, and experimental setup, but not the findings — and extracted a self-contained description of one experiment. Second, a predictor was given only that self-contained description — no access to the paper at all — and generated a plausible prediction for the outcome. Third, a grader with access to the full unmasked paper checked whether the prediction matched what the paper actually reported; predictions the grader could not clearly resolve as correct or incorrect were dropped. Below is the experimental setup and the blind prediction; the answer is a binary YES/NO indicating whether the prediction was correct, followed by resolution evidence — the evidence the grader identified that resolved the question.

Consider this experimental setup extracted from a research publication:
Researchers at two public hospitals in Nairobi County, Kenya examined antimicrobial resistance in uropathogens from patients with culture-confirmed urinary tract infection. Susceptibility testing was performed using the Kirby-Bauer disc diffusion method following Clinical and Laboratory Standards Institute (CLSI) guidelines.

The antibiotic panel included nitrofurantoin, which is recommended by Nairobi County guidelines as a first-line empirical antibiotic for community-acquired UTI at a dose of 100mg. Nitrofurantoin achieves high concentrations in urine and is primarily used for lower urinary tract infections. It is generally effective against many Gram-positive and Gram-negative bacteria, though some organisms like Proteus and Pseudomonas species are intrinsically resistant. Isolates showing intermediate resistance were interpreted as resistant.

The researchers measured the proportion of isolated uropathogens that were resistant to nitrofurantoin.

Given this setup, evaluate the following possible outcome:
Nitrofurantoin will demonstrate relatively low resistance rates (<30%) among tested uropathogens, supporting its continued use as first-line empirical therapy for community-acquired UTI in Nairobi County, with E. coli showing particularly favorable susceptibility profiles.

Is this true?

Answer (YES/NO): YES